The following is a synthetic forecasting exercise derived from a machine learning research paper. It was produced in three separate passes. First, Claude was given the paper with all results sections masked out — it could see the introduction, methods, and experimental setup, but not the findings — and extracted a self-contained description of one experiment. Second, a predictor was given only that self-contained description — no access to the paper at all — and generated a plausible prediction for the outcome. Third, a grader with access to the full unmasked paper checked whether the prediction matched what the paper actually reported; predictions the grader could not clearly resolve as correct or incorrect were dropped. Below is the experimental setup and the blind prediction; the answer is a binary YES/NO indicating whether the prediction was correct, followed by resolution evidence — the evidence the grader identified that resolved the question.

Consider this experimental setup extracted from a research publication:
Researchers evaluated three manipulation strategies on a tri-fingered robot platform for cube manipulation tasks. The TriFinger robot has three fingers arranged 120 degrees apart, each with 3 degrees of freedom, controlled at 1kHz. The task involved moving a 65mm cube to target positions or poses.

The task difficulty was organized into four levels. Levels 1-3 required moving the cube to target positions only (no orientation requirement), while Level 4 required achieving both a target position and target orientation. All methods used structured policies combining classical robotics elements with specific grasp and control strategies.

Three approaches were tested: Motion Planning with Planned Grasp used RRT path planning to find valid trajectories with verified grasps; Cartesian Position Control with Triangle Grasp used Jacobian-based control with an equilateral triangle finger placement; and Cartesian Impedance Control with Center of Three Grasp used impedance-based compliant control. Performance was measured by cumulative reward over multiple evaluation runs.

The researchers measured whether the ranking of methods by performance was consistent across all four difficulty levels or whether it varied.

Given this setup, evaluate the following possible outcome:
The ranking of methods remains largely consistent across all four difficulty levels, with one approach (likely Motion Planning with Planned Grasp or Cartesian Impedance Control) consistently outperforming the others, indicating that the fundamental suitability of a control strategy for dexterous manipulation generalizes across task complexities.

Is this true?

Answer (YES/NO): NO